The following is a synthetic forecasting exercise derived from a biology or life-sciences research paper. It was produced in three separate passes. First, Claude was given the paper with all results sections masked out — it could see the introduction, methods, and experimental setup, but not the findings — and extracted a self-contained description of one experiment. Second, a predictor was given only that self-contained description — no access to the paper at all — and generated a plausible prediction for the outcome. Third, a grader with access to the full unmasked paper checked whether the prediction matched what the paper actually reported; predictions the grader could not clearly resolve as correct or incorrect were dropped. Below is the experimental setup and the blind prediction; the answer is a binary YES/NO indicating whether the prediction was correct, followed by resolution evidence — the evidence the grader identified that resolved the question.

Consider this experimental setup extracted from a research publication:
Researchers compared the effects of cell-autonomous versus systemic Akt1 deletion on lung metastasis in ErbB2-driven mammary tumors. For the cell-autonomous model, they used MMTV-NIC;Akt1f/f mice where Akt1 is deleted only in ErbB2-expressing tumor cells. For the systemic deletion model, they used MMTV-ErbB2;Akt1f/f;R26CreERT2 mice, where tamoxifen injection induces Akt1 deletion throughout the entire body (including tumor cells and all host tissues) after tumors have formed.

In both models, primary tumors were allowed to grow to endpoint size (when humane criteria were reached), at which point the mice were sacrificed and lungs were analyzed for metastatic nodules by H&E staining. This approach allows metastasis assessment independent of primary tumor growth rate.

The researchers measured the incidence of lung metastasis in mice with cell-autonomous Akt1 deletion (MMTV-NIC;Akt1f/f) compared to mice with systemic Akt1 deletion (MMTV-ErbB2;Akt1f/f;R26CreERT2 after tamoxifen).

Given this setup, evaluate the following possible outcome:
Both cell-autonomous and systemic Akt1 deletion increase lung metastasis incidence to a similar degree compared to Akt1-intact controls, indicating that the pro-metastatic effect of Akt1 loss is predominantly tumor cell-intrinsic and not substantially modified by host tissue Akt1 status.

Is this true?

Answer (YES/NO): NO